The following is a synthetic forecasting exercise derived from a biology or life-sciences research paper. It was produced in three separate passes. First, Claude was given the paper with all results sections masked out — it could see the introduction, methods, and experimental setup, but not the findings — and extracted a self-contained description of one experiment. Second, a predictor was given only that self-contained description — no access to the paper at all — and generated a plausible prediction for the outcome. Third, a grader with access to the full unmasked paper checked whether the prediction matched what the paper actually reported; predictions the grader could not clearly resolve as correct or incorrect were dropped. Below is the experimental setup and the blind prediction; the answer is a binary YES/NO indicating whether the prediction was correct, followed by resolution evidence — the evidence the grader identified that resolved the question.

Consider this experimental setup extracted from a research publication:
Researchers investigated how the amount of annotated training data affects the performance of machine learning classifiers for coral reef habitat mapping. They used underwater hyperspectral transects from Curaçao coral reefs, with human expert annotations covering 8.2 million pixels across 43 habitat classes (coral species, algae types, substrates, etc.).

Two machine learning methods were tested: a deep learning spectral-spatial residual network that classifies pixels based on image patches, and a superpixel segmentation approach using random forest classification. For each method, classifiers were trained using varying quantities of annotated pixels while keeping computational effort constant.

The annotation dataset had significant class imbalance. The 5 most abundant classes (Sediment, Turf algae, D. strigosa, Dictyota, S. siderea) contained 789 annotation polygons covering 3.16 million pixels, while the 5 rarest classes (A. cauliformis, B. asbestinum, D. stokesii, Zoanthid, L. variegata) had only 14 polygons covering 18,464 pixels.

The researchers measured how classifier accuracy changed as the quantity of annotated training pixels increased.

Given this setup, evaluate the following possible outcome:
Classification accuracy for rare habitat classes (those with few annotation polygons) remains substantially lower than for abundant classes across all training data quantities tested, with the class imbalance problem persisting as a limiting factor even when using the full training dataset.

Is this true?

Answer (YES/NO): NO